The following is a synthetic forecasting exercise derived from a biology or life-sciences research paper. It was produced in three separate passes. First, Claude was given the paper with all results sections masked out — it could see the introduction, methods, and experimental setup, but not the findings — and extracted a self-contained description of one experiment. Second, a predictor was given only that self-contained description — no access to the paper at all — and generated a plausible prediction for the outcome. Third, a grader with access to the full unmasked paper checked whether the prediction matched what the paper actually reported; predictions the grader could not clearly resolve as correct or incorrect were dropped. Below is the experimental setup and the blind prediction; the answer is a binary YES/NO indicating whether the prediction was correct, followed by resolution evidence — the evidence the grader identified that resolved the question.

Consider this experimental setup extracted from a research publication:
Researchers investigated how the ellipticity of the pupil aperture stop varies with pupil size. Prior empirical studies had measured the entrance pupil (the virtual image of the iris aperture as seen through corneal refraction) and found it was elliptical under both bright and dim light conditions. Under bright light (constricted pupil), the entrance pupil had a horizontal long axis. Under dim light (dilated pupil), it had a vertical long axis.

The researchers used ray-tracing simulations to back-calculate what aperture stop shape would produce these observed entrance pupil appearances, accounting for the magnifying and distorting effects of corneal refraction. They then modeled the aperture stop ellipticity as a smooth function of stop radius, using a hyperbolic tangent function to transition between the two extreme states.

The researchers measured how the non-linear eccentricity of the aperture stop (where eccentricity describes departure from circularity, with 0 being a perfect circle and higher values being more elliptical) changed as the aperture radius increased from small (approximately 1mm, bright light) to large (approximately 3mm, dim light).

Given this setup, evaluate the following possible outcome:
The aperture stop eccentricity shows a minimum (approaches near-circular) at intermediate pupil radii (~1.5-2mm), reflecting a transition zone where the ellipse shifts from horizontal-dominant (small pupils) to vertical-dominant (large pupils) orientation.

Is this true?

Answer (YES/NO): YES